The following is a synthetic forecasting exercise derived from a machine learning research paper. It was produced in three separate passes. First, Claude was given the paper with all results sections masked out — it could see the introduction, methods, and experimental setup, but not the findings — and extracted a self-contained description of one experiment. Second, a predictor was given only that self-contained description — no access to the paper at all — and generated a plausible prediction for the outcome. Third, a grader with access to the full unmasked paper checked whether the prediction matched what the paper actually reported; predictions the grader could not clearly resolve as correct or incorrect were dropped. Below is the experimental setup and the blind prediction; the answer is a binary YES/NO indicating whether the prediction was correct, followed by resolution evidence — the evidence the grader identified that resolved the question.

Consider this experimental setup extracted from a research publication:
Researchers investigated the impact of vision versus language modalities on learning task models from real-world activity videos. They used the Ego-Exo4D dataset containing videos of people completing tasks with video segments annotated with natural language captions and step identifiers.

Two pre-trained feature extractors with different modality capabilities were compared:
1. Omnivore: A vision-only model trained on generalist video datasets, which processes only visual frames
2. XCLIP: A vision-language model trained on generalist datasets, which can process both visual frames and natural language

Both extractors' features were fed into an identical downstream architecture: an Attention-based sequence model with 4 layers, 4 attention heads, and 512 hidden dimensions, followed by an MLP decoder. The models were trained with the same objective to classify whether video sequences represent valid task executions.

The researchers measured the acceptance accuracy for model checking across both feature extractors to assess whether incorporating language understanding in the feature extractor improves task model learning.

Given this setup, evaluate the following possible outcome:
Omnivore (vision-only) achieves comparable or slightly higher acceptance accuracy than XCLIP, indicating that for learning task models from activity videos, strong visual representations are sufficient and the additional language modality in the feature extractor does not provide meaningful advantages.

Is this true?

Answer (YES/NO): YES